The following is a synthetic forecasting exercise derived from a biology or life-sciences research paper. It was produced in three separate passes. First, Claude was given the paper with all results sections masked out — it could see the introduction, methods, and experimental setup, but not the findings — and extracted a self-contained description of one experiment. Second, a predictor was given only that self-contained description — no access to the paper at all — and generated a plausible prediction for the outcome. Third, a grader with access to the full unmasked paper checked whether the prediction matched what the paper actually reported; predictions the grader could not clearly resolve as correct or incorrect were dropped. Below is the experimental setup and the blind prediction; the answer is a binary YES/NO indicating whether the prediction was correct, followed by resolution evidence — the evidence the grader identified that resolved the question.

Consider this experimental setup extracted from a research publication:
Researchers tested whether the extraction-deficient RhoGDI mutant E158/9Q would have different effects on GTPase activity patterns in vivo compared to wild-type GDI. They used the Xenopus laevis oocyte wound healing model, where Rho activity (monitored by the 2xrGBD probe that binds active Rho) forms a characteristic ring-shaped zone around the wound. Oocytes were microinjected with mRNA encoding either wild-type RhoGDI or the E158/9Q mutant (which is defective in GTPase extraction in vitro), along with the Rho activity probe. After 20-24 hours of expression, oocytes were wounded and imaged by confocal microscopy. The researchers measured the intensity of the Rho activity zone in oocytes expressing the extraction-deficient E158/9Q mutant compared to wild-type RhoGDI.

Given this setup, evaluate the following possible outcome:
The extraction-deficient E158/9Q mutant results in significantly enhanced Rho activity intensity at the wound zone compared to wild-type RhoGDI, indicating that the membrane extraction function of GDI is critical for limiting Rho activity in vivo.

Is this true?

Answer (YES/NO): NO